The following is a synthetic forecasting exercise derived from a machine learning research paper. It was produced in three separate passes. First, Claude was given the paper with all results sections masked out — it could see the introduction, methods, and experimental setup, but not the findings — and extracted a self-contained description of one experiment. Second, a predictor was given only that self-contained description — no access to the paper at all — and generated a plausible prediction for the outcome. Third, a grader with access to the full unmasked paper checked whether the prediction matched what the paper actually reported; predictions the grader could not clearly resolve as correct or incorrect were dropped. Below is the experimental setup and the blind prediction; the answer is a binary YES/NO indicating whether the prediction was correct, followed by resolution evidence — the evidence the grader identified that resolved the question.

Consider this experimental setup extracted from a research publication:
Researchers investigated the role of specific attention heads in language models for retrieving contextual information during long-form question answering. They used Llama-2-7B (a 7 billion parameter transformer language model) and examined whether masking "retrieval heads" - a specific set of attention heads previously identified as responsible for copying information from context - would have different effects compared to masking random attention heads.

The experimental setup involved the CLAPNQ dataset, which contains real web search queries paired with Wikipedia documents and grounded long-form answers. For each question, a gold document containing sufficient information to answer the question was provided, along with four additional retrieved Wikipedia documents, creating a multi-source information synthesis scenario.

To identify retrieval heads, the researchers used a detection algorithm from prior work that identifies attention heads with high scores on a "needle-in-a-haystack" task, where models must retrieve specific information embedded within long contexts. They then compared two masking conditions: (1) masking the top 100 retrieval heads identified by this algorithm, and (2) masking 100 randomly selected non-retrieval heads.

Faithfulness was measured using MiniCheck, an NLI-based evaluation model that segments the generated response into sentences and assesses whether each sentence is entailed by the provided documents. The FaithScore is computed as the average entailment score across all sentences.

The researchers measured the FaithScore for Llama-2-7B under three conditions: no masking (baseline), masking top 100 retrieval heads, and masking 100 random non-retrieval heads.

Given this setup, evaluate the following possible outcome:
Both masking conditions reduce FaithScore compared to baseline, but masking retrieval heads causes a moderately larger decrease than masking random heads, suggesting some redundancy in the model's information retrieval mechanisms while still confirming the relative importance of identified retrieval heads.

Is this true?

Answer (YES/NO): NO